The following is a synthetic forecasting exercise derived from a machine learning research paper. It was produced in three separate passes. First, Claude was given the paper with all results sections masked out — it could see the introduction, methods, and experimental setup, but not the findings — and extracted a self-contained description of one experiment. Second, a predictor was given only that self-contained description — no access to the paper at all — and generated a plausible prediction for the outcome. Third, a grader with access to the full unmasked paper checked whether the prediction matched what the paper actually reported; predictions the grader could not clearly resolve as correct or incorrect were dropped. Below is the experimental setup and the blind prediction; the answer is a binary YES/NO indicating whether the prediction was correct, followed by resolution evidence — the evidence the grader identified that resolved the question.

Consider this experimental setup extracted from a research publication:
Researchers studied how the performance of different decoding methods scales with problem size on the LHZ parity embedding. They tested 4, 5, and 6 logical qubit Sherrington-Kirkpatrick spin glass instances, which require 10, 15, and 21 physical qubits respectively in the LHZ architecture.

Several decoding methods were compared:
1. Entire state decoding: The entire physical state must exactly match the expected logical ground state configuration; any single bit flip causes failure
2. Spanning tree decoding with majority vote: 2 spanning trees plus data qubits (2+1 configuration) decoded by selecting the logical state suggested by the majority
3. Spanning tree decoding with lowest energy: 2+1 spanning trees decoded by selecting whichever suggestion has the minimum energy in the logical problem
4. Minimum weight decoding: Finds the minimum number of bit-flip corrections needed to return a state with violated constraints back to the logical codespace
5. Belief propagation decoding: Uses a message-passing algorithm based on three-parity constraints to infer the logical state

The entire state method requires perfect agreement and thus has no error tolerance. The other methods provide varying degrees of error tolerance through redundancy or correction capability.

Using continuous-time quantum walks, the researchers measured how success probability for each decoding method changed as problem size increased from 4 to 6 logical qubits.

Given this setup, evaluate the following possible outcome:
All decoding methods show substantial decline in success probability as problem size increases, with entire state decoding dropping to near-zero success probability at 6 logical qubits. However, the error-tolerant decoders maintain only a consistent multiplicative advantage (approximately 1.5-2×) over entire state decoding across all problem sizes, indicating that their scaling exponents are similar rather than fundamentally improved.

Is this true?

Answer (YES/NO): NO